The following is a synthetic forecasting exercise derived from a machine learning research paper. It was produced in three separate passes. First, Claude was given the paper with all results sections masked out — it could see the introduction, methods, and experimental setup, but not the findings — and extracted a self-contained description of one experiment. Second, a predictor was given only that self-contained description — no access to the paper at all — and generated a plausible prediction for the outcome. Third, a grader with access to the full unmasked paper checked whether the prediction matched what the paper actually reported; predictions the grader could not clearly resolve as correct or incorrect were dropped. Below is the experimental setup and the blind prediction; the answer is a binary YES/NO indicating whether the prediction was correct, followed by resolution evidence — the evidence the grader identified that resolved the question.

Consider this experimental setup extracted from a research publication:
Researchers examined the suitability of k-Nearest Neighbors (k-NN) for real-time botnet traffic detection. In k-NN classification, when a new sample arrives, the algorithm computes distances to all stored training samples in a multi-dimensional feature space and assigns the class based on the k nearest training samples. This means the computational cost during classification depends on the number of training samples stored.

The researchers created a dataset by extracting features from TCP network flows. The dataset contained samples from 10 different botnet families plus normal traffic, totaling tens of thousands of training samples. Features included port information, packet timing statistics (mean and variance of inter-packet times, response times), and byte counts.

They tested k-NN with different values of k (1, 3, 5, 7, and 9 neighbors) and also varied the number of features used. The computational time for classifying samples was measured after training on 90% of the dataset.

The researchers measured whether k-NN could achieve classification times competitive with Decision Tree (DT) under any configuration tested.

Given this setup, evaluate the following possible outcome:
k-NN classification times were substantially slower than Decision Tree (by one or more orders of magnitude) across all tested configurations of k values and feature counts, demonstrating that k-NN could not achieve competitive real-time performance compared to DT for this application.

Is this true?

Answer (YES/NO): YES